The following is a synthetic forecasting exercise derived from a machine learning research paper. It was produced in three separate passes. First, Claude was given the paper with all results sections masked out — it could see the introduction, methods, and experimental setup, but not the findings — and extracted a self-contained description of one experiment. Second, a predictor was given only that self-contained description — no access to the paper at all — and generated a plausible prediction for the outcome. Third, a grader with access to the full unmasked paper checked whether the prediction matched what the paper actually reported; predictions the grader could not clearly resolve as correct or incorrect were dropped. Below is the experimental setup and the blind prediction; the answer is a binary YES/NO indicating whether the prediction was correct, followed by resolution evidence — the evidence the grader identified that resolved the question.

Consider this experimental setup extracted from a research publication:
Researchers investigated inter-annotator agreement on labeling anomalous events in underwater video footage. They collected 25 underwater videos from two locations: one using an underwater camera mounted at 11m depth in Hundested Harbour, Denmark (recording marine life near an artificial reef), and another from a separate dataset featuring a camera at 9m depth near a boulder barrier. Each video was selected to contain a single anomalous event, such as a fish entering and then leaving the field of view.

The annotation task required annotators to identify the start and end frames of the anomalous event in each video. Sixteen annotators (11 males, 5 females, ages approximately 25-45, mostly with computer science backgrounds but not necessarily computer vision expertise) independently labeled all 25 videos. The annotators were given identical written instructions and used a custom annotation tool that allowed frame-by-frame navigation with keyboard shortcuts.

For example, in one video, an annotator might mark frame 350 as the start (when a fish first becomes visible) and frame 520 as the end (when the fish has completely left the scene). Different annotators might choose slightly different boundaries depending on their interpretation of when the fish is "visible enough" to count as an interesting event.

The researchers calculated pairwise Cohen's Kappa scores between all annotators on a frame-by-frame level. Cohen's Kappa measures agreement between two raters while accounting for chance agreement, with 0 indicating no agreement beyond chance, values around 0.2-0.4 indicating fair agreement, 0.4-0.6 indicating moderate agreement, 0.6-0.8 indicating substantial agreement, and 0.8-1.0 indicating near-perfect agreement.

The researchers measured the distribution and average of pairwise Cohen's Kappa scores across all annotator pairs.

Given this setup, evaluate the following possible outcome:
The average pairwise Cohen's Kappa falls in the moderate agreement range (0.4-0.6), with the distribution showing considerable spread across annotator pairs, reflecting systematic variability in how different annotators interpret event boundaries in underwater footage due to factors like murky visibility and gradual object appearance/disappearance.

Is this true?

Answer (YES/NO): YES